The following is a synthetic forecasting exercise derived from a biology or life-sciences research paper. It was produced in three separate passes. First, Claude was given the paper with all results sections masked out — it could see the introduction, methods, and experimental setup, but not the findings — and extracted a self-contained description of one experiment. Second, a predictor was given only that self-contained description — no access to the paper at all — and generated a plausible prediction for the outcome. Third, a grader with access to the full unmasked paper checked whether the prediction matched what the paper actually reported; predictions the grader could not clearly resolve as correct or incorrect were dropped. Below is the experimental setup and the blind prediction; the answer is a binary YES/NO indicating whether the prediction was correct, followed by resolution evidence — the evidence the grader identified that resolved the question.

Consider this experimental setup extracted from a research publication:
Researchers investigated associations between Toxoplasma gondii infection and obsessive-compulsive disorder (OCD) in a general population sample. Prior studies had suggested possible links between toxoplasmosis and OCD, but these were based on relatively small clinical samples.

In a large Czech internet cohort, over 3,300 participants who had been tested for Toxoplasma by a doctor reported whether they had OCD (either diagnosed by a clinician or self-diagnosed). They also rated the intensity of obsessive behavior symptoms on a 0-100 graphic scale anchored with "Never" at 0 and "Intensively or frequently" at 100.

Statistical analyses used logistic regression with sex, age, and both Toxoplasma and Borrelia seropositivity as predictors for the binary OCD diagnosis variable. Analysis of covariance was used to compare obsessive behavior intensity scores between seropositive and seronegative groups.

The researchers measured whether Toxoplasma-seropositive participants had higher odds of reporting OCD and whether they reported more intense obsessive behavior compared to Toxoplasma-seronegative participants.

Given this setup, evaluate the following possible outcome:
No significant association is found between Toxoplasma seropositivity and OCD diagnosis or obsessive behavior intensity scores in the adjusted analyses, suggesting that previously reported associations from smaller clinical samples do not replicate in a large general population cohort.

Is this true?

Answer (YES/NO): NO